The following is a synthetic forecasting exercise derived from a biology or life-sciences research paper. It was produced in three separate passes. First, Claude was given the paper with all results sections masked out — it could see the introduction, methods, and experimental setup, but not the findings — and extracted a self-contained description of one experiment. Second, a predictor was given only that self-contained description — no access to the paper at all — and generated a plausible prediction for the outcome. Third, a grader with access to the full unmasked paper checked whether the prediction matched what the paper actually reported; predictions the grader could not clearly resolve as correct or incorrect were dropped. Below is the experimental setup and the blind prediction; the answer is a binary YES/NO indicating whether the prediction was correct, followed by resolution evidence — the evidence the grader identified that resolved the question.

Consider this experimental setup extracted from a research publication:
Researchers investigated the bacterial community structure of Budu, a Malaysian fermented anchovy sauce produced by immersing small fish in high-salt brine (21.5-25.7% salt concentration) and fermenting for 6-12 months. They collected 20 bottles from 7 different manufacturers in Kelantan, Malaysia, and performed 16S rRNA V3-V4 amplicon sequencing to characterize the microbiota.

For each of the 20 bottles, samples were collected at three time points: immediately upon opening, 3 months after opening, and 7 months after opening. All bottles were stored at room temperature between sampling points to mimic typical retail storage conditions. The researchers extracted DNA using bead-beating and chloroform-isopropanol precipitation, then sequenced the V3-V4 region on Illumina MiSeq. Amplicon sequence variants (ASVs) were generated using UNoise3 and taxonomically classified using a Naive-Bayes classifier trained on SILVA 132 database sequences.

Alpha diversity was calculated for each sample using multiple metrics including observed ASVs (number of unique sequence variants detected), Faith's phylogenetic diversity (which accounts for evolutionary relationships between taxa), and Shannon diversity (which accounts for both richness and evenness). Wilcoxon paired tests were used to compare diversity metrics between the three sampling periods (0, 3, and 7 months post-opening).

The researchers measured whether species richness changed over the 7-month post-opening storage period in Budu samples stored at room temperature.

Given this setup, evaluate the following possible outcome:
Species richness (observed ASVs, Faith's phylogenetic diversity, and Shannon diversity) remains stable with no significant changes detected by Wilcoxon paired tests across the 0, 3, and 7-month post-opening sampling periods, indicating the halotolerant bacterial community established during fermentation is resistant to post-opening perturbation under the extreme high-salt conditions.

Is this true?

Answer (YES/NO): NO